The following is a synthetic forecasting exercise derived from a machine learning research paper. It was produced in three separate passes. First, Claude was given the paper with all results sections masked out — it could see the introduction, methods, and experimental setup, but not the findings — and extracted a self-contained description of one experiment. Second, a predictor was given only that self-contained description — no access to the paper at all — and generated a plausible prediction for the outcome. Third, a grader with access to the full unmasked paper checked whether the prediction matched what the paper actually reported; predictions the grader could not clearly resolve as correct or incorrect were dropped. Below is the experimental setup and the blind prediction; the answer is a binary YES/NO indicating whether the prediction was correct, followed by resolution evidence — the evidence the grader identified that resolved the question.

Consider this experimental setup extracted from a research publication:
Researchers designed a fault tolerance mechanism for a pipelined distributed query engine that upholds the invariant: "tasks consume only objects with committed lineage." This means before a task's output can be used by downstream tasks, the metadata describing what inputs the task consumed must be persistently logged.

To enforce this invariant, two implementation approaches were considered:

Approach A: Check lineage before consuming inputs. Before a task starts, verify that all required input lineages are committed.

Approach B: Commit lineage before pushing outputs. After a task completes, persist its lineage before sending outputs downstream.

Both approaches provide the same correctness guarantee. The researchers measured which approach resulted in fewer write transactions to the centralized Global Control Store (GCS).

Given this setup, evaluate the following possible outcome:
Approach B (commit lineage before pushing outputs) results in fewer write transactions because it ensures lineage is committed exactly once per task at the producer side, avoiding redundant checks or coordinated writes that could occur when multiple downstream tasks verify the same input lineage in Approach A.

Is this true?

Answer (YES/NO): NO